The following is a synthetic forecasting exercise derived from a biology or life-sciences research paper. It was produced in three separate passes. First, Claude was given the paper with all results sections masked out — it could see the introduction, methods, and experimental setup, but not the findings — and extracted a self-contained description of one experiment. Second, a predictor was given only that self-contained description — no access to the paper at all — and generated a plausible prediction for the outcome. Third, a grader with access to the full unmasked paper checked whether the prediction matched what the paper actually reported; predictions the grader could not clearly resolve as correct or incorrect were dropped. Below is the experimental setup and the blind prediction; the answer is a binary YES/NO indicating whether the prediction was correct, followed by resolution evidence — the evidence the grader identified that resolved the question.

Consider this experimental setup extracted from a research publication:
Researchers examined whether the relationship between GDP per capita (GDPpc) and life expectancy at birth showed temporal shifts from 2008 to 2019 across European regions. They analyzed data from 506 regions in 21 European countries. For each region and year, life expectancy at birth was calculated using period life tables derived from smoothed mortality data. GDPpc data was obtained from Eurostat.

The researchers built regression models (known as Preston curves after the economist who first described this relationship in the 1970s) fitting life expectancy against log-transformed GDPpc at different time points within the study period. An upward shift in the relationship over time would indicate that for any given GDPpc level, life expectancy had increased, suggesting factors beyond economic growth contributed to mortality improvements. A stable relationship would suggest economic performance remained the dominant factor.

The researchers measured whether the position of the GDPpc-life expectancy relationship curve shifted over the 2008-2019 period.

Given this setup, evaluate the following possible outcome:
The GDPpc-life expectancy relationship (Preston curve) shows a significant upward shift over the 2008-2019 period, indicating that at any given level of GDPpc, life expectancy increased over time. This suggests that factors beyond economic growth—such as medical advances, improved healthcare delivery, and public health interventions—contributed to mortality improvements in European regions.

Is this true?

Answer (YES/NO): YES